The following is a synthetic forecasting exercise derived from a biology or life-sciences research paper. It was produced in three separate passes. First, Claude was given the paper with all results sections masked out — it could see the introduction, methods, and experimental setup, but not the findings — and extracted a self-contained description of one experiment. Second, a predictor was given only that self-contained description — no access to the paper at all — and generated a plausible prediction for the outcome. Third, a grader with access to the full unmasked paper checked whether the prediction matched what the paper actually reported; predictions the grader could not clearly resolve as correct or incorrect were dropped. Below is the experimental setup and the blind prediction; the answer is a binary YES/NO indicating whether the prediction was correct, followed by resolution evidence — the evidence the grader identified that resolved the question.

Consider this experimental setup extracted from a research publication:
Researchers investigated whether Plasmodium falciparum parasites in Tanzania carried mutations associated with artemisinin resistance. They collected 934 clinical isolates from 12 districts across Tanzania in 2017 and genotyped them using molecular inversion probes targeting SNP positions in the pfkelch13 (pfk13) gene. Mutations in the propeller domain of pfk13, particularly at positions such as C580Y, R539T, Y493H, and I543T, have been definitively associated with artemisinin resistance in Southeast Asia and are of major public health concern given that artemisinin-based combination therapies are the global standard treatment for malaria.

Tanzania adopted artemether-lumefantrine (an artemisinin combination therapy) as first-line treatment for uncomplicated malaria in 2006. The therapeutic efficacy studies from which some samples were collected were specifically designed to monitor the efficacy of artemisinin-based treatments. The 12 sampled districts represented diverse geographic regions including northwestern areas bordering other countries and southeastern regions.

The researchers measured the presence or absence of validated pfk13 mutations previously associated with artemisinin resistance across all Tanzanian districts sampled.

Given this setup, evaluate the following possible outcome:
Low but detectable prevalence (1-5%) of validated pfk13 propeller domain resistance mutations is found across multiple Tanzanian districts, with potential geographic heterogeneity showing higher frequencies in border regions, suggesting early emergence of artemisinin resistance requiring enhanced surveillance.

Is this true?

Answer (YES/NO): NO